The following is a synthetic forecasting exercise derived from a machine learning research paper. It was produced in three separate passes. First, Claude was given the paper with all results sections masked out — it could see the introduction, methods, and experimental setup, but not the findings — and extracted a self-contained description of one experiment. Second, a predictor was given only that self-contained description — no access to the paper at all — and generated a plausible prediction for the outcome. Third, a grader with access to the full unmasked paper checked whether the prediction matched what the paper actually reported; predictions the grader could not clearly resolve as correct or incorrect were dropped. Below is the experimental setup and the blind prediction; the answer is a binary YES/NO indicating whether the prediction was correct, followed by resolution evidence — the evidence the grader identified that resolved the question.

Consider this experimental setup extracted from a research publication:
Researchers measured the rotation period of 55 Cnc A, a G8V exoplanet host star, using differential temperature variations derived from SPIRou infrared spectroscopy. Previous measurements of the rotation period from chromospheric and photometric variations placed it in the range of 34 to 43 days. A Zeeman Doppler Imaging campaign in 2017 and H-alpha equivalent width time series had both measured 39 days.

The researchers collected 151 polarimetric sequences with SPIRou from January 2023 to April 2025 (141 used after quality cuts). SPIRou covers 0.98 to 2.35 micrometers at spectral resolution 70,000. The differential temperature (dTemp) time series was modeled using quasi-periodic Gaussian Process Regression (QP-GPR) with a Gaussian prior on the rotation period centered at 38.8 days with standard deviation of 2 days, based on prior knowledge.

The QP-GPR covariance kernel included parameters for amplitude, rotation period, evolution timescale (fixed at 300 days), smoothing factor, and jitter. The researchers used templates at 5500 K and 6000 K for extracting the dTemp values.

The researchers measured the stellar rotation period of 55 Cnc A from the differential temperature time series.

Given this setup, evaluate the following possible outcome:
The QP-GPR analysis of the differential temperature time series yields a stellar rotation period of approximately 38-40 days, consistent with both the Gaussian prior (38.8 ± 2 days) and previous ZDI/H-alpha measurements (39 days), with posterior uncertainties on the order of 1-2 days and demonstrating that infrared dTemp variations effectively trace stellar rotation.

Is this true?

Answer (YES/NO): YES